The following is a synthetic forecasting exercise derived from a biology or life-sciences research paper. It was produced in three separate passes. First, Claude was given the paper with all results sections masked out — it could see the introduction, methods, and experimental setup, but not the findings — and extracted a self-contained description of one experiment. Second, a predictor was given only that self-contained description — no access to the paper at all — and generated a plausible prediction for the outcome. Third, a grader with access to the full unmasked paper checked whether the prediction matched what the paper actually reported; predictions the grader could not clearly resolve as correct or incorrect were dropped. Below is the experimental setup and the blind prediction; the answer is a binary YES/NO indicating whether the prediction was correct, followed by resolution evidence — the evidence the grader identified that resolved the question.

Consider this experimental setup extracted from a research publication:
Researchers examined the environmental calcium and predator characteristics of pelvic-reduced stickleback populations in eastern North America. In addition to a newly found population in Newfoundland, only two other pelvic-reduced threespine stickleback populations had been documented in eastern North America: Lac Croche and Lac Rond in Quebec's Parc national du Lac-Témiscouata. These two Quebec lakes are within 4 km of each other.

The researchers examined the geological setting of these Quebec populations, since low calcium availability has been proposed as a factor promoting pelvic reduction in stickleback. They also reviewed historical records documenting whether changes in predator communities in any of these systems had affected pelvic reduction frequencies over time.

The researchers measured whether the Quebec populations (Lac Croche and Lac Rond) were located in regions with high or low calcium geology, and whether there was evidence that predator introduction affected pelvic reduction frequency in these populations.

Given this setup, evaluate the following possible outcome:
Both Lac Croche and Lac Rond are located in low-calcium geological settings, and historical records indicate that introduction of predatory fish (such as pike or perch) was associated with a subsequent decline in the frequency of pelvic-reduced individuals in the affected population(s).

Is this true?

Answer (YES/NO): NO